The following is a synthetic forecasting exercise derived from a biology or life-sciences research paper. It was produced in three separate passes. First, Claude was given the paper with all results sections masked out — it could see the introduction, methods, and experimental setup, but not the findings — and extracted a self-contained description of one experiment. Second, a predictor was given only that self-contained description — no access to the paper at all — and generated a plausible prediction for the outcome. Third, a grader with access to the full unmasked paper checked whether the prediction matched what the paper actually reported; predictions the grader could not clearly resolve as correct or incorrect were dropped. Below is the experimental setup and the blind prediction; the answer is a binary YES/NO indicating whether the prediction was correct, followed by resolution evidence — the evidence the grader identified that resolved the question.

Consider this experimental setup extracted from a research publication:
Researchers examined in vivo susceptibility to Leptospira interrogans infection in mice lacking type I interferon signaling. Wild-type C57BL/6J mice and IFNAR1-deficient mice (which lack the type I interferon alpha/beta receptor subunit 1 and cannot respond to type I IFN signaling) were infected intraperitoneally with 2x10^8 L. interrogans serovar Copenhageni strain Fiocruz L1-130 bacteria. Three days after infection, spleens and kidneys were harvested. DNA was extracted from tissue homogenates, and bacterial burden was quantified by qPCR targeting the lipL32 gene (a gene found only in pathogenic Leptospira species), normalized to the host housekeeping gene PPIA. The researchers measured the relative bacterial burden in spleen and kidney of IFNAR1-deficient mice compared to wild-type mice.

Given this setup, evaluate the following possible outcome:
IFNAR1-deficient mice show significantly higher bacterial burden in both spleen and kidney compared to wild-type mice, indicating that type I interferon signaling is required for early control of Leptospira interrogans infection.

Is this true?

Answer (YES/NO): NO